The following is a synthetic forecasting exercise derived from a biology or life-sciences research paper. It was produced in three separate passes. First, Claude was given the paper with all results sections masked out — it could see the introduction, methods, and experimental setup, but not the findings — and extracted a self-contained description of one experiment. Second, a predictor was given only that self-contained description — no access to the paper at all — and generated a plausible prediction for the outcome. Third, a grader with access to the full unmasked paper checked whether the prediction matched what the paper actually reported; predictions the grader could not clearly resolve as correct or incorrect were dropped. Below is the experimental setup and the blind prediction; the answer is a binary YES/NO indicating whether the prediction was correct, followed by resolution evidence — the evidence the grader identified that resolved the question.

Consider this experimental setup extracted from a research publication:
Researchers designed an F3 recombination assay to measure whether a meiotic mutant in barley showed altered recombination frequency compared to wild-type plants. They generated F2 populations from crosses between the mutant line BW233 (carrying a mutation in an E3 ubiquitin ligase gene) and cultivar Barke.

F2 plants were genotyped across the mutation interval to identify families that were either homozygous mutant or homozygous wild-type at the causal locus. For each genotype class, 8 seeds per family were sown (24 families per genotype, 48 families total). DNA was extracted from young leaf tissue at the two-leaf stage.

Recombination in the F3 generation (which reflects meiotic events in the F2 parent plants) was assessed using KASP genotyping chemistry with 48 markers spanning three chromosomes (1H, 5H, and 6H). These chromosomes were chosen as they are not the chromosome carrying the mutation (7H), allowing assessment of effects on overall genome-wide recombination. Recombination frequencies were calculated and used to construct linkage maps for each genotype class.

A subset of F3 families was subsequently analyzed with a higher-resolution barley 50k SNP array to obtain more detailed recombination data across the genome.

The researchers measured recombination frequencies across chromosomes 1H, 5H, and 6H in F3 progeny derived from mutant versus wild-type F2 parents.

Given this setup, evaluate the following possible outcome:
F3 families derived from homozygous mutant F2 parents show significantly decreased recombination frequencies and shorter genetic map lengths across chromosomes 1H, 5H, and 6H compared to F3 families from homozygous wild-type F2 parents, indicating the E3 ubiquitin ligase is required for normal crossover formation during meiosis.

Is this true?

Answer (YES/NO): NO